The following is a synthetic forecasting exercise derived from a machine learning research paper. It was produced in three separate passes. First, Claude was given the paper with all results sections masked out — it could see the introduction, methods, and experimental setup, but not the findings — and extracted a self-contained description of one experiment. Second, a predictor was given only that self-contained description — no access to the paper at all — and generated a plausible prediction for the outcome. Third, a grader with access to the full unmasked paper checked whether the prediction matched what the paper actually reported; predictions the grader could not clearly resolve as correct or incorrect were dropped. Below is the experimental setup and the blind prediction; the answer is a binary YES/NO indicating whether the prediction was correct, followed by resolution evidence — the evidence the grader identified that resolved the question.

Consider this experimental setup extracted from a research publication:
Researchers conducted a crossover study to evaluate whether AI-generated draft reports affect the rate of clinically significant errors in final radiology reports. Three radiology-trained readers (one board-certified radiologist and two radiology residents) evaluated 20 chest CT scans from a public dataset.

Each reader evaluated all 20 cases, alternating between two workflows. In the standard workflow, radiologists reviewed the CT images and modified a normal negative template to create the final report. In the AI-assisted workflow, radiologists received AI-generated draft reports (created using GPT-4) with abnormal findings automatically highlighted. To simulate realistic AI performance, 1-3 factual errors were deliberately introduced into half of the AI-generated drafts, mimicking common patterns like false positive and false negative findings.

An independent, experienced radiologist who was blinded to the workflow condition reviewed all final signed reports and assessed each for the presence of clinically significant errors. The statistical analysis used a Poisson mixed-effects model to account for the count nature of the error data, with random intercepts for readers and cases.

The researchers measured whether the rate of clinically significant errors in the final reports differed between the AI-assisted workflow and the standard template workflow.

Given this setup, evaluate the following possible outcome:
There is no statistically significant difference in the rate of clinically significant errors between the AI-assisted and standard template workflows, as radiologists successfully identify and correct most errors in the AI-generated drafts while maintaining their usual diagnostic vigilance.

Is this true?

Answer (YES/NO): YES